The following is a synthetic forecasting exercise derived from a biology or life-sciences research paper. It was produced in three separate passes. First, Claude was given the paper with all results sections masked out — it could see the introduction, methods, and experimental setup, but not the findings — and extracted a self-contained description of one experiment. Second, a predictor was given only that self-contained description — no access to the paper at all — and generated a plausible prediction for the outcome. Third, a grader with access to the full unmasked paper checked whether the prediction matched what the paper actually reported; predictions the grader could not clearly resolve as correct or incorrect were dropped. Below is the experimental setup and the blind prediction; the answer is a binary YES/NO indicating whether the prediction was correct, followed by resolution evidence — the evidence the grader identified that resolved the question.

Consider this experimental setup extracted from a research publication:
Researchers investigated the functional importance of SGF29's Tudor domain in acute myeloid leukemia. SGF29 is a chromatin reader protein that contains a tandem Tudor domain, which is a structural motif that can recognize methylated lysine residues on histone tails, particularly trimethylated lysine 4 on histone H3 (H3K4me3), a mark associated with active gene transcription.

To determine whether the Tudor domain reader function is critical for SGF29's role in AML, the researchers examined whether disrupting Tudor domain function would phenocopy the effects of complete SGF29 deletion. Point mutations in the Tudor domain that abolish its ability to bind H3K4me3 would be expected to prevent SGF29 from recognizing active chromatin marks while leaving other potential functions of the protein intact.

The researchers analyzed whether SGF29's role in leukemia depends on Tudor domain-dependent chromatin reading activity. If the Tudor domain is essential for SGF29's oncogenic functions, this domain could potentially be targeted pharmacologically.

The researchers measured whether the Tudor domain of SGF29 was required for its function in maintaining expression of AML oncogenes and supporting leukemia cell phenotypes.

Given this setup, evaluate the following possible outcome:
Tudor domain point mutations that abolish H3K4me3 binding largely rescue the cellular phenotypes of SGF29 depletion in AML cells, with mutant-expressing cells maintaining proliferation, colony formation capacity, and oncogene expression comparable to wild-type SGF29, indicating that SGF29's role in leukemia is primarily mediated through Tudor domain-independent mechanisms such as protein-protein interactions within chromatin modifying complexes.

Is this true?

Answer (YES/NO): NO